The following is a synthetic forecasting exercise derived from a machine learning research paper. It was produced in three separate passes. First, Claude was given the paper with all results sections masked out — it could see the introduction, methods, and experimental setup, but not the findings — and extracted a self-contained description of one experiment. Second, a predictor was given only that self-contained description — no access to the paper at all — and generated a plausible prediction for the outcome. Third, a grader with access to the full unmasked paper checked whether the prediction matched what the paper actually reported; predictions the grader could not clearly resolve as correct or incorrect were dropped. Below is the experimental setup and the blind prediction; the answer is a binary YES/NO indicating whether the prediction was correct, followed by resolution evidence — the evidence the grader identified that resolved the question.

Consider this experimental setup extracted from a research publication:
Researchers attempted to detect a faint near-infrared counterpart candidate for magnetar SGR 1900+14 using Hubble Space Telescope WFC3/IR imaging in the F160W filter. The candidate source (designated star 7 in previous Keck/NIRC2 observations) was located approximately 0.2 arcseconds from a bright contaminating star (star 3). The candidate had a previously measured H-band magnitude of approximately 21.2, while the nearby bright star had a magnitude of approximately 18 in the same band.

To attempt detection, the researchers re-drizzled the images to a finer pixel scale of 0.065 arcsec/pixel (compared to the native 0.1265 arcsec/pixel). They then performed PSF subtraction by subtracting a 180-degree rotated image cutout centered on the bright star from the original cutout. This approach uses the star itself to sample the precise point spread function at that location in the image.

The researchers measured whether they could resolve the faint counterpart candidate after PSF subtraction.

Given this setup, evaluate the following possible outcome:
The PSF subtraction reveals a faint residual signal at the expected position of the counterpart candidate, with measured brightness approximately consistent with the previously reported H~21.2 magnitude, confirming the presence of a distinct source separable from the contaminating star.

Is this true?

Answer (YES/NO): NO